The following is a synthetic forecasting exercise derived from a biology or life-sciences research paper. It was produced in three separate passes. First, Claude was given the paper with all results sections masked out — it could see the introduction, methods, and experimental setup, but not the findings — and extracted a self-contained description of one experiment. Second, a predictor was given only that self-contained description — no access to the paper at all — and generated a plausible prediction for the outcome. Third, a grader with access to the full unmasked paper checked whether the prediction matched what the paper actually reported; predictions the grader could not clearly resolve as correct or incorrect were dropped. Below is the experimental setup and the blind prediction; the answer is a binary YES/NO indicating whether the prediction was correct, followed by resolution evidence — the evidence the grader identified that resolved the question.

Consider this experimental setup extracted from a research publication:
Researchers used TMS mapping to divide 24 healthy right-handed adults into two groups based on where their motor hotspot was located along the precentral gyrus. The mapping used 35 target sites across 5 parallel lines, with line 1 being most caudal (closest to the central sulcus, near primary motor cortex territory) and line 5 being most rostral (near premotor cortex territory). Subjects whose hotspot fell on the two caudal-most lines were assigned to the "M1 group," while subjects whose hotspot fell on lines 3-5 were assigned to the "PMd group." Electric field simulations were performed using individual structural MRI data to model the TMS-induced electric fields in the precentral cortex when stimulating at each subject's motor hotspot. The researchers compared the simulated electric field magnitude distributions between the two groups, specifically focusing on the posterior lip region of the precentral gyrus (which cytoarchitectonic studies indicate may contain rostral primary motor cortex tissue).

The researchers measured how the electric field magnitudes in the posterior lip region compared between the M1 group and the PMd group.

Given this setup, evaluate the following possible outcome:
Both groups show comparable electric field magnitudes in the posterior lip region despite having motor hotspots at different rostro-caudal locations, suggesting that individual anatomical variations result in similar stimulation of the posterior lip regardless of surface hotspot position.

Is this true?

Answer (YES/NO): NO